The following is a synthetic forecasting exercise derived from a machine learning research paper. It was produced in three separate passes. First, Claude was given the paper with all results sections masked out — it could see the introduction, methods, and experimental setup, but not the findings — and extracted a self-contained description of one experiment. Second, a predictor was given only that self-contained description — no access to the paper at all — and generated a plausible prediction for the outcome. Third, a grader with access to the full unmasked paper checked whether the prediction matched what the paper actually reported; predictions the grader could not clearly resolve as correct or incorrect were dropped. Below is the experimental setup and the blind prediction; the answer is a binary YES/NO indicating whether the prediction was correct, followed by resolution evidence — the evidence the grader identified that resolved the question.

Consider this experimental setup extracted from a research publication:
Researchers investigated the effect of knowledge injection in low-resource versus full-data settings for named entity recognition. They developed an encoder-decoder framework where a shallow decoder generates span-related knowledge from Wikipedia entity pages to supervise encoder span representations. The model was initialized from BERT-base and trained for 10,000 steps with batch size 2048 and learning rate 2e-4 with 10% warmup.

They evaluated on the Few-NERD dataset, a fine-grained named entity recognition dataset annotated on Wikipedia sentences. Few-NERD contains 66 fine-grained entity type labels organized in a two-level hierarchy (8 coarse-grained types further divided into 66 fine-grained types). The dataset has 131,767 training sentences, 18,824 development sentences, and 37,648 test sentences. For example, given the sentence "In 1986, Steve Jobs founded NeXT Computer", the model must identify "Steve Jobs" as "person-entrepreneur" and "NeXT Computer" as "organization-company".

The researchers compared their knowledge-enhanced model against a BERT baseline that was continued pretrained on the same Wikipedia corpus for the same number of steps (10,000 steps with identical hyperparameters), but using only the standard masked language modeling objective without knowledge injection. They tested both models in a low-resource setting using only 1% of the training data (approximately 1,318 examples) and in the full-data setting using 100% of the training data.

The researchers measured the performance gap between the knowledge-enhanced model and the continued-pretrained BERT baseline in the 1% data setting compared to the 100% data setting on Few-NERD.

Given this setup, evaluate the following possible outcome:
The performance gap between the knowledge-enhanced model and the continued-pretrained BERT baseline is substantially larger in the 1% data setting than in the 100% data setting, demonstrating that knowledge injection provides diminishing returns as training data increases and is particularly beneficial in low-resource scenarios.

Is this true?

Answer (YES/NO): YES